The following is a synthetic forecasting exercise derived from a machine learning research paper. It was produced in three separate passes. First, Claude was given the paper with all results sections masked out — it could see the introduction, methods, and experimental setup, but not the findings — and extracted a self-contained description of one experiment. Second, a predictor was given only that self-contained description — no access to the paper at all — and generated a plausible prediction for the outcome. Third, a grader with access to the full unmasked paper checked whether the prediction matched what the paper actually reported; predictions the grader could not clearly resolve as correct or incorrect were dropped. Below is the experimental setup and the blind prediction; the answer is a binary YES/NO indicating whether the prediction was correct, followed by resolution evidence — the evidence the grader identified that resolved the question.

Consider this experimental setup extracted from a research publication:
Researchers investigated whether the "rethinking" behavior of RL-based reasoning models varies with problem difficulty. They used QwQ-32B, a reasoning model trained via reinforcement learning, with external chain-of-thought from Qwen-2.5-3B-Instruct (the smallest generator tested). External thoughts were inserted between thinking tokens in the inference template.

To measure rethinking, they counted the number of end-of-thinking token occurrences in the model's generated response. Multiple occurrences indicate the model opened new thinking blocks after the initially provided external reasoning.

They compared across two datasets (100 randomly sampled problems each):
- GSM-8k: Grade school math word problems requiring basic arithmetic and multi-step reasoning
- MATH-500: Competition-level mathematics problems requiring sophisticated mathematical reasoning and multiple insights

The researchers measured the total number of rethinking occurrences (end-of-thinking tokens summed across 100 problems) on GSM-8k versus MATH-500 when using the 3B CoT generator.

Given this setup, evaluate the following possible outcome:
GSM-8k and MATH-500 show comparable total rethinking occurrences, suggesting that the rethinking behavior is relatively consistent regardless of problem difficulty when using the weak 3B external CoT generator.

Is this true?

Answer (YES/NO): NO